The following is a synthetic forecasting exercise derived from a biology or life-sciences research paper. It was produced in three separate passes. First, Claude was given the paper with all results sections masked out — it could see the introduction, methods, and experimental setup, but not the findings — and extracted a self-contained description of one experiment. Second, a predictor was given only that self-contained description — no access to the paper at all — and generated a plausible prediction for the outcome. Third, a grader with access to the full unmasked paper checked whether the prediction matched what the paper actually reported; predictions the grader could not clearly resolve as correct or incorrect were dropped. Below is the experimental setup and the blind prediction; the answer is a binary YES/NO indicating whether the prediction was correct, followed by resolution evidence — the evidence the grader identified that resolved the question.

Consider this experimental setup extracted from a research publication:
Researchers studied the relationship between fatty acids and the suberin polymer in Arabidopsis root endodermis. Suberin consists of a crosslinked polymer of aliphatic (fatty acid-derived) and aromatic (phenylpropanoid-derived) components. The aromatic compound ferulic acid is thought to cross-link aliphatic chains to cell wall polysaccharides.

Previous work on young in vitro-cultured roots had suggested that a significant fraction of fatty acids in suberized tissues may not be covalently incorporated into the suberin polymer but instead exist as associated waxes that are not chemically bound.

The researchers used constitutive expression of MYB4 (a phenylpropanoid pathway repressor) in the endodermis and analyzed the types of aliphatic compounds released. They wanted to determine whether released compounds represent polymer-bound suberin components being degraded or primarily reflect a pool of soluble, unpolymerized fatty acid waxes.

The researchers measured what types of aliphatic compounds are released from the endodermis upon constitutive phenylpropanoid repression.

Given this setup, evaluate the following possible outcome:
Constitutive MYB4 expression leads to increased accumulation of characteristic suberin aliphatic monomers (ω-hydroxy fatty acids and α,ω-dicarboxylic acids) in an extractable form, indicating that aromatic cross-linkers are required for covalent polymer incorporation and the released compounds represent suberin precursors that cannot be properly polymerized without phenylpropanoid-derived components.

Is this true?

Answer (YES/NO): NO